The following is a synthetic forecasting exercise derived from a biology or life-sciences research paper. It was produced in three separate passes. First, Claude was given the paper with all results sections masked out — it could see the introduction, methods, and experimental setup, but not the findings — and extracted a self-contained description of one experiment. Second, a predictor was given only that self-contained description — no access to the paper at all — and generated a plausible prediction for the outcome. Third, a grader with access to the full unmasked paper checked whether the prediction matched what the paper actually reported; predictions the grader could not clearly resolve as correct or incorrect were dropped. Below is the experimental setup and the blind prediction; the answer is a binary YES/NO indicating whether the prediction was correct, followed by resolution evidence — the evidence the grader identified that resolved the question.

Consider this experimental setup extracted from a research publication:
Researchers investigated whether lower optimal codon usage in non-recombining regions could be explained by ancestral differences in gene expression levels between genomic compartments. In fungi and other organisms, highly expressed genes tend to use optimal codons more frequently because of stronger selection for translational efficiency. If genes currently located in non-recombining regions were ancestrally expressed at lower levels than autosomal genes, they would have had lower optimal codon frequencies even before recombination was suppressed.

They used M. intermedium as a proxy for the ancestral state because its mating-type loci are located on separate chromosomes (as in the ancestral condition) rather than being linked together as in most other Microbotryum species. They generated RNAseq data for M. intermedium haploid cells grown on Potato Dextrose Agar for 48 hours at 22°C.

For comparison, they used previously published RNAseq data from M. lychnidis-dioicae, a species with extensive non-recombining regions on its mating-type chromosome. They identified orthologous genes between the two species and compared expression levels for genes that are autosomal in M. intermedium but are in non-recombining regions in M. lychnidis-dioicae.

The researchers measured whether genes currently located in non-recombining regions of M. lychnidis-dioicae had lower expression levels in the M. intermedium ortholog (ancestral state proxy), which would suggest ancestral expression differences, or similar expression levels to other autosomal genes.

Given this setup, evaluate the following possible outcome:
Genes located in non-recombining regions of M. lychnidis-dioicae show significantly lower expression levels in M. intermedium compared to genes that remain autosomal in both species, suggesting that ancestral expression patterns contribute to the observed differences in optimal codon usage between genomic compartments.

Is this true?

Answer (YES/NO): NO